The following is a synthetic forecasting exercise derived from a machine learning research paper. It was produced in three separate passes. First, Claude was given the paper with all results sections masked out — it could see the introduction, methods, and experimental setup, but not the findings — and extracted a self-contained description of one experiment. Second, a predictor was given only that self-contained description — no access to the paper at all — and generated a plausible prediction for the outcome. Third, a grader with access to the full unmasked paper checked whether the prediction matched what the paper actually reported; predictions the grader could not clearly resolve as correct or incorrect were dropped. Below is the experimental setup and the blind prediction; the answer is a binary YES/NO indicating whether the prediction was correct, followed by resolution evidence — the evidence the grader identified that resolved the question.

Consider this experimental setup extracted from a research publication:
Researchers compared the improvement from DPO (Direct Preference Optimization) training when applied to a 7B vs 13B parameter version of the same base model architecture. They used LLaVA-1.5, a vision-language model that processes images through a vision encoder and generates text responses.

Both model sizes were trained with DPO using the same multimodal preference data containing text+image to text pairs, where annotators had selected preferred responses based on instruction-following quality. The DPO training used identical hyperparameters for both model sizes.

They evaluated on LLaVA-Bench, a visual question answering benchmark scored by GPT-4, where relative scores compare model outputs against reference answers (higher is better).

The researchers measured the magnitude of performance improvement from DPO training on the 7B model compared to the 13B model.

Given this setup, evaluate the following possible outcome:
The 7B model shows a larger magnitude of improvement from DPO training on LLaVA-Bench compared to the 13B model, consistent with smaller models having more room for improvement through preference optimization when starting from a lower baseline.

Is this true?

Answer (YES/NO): NO